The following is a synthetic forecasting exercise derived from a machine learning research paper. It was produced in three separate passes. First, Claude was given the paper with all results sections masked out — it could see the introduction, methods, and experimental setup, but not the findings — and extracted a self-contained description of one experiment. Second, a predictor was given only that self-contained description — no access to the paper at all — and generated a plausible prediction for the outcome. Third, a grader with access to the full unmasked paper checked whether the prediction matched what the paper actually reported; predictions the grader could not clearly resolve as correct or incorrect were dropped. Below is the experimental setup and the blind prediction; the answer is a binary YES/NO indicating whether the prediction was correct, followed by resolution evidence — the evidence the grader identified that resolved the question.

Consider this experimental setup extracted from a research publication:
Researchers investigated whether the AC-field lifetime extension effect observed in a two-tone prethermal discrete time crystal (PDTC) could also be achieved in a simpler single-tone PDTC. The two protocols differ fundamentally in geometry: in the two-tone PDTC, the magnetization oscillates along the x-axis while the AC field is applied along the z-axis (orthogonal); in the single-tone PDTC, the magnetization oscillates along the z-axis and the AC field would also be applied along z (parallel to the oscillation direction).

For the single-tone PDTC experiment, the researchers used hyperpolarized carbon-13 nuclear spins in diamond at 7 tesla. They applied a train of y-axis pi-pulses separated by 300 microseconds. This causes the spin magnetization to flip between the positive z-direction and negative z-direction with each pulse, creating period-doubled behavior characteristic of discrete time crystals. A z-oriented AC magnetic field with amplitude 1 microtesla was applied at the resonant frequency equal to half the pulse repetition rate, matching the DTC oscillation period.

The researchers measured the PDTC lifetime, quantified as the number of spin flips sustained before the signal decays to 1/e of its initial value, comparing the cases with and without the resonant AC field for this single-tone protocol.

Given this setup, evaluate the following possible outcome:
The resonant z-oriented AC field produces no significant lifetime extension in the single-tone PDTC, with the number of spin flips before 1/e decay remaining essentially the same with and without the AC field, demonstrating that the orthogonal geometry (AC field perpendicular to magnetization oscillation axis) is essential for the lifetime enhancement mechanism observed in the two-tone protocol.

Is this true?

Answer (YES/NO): NO